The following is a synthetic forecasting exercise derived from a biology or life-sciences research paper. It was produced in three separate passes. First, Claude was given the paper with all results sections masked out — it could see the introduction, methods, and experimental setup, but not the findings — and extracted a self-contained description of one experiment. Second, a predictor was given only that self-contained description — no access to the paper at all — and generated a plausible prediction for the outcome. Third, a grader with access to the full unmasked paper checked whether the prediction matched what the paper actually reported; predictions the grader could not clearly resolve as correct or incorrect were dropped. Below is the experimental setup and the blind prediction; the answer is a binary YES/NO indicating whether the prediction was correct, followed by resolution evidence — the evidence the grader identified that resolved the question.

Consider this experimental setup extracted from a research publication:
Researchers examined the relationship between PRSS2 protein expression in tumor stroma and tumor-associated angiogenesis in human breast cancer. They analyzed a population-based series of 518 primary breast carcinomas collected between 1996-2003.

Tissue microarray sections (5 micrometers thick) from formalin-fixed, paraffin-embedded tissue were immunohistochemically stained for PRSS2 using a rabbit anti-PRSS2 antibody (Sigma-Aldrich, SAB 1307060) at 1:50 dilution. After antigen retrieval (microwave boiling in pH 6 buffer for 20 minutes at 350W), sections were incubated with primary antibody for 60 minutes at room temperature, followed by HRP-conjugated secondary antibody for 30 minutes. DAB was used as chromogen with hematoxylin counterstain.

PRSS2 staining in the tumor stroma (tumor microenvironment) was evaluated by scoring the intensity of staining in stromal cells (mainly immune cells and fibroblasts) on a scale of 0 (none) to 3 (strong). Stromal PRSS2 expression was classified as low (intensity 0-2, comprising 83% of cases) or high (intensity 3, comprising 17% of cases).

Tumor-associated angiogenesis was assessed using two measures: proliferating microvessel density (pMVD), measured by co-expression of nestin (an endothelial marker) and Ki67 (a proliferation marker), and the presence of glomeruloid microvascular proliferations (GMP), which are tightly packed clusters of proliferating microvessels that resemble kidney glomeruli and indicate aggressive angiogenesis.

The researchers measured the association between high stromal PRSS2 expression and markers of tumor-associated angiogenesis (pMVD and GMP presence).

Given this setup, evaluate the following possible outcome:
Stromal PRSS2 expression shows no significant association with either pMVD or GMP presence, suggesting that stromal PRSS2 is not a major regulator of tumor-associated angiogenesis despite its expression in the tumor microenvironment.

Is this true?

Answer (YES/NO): NO